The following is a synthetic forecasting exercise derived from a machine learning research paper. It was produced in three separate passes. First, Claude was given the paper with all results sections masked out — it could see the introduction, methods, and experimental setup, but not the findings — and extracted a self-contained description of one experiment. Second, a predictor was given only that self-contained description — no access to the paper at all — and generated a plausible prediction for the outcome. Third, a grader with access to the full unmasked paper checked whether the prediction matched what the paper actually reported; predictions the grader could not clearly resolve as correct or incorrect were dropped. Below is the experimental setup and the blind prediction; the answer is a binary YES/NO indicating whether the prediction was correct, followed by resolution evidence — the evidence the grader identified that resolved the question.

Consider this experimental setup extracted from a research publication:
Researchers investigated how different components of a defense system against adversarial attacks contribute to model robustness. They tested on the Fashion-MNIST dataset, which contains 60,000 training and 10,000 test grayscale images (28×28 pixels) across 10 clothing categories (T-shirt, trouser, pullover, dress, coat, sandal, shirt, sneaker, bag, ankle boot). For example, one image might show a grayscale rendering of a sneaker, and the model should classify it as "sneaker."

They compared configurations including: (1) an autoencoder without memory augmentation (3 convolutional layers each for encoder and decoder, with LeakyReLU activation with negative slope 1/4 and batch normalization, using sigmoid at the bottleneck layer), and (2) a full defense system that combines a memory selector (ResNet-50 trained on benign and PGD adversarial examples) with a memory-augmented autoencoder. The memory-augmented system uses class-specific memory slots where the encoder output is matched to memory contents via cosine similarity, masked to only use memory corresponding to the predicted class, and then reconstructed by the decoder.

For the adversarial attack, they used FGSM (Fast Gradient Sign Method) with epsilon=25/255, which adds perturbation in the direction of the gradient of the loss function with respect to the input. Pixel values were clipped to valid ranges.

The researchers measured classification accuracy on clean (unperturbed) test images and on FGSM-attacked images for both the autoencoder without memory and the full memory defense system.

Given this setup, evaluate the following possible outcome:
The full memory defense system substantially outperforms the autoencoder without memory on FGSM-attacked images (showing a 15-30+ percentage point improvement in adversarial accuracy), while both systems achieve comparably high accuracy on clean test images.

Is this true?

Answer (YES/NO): YES